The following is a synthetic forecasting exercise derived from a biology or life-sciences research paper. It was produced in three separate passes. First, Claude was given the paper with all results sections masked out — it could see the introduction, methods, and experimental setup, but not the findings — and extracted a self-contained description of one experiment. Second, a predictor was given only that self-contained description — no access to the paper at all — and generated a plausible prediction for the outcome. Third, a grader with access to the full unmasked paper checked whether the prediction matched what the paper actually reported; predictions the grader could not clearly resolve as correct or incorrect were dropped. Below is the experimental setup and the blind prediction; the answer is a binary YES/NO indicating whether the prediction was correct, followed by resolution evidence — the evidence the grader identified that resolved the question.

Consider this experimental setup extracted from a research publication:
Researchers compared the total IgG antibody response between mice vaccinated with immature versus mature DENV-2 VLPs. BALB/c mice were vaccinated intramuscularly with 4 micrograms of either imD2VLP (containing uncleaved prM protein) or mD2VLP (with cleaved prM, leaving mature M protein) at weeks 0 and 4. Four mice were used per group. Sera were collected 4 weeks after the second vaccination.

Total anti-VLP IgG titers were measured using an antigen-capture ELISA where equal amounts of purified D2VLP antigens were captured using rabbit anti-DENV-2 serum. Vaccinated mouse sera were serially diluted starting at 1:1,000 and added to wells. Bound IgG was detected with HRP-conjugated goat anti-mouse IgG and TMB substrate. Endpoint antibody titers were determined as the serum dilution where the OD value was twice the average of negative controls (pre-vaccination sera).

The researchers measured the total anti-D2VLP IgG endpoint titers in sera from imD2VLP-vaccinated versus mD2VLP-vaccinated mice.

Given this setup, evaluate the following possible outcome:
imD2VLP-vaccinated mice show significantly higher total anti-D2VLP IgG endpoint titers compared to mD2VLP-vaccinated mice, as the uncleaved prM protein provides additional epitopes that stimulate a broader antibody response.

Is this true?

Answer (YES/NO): NO